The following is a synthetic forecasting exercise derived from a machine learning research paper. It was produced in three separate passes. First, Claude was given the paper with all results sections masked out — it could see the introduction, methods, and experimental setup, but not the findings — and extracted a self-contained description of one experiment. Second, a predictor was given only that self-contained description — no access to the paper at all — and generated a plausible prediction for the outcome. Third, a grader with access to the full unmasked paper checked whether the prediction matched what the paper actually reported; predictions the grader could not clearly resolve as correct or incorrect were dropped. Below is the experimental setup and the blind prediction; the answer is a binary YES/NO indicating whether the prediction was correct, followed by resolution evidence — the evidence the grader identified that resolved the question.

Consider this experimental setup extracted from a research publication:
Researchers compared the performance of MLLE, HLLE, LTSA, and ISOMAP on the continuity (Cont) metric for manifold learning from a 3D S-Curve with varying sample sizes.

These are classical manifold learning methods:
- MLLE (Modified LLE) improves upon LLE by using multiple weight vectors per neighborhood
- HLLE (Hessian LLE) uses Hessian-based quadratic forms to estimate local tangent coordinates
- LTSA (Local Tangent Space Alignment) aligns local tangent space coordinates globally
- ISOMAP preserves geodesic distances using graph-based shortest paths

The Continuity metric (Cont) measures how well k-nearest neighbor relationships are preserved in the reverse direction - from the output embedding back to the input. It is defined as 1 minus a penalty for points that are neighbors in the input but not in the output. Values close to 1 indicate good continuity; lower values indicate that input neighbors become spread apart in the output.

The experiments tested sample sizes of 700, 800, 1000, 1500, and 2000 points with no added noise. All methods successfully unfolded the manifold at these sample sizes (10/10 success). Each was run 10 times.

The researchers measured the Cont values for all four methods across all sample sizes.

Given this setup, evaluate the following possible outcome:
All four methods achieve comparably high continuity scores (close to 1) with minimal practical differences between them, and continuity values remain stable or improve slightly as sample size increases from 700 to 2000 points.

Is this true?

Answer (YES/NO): YES